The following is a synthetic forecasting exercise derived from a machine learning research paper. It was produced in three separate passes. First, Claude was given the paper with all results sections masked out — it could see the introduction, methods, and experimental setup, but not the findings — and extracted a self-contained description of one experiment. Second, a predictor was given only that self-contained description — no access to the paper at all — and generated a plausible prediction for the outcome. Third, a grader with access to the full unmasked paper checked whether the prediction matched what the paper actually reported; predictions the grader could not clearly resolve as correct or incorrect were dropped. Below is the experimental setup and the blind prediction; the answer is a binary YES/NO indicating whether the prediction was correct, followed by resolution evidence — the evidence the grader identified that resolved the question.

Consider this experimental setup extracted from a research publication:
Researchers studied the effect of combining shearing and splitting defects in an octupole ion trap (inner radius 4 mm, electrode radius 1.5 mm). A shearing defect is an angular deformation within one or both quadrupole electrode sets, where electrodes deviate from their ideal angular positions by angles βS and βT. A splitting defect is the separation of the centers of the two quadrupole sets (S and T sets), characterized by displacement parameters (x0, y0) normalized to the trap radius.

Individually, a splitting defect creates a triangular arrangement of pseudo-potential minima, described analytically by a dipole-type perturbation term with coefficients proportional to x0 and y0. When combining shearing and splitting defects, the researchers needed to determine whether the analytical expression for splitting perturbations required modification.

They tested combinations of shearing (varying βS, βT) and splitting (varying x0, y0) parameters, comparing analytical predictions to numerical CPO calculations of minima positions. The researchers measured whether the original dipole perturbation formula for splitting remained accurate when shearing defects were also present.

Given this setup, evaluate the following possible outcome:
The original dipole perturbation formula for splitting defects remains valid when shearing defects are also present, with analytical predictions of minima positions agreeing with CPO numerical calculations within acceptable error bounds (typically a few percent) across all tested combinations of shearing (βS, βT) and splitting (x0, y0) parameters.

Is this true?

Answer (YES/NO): NO